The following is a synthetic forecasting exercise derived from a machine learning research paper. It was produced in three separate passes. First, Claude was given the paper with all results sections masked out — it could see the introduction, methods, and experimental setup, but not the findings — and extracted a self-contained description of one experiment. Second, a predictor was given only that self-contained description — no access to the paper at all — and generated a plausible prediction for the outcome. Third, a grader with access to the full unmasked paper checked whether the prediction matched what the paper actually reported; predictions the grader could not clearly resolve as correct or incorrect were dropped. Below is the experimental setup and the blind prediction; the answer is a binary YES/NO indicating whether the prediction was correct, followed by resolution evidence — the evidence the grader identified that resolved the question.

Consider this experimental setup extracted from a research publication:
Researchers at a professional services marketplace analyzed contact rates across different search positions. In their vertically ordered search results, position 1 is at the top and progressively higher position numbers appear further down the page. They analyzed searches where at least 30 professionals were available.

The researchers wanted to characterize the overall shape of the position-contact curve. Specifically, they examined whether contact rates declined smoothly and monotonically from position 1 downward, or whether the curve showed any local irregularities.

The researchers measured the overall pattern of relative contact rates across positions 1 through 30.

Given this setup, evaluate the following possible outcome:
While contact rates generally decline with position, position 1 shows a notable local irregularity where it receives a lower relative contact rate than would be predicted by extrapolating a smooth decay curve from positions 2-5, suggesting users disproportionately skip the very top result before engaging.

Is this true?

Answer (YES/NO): NO